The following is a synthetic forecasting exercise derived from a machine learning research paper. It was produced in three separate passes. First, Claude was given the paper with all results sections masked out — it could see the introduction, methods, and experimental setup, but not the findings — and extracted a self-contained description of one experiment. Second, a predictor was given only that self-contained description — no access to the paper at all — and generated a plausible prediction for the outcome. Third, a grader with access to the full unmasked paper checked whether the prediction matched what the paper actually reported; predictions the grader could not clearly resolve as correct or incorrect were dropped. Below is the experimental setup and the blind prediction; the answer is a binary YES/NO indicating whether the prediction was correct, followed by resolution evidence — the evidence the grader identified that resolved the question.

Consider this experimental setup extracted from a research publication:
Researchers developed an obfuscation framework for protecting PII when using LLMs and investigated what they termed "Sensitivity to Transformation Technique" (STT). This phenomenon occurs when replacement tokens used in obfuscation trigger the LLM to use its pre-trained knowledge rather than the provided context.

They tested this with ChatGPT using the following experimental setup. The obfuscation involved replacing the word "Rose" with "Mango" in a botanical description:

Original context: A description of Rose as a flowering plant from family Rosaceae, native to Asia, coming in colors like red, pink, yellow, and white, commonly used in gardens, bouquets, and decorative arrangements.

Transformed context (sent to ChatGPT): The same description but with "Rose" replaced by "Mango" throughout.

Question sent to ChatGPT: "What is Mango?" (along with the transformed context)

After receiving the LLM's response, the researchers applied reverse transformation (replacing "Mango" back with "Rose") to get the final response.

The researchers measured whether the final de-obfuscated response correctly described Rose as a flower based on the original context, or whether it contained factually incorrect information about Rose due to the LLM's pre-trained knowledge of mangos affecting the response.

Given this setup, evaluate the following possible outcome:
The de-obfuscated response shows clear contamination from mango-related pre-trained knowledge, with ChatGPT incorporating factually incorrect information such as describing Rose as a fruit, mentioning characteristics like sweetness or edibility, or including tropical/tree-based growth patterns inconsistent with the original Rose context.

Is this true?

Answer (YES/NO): YES